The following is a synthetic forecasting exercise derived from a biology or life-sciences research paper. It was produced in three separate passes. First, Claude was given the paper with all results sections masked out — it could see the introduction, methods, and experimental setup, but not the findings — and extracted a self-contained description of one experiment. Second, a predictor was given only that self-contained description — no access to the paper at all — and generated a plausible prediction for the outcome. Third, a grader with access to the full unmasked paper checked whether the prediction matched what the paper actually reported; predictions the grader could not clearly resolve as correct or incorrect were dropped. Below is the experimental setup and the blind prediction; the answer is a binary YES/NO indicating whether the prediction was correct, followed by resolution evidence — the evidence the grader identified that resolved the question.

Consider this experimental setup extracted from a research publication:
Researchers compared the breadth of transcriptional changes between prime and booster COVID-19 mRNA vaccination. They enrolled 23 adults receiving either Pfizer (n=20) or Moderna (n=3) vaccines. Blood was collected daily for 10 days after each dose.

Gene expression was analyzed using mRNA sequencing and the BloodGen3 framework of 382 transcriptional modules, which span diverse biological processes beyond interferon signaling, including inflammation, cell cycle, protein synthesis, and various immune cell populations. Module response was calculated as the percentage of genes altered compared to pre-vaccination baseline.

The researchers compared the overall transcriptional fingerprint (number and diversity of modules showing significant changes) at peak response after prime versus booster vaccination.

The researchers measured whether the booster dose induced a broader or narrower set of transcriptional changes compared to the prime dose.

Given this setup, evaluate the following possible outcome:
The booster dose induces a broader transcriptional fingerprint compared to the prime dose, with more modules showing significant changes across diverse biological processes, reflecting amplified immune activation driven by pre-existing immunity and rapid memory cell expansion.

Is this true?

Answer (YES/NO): YES